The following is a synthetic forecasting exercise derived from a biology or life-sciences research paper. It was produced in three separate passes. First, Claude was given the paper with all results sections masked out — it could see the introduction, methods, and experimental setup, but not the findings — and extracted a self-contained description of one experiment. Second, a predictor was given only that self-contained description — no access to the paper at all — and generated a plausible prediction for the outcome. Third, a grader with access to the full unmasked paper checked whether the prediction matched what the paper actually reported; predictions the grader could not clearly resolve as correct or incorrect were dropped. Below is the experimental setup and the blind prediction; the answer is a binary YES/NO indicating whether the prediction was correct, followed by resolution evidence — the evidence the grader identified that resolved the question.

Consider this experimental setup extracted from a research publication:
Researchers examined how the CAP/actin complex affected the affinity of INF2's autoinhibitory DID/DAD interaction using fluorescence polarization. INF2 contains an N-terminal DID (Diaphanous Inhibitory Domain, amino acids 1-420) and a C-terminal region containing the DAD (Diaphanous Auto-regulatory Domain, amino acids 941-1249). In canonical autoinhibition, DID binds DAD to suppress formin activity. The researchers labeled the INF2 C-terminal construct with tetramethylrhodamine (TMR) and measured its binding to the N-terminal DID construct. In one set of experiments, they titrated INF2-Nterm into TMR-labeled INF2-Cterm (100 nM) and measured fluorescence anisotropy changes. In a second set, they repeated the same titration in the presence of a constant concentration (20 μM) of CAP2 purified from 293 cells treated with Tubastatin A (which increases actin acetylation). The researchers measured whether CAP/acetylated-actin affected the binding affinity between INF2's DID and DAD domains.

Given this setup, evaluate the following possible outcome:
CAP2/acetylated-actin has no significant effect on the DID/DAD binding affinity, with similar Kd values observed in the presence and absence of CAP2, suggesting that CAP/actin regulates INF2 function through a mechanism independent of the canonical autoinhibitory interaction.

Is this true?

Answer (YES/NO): NO